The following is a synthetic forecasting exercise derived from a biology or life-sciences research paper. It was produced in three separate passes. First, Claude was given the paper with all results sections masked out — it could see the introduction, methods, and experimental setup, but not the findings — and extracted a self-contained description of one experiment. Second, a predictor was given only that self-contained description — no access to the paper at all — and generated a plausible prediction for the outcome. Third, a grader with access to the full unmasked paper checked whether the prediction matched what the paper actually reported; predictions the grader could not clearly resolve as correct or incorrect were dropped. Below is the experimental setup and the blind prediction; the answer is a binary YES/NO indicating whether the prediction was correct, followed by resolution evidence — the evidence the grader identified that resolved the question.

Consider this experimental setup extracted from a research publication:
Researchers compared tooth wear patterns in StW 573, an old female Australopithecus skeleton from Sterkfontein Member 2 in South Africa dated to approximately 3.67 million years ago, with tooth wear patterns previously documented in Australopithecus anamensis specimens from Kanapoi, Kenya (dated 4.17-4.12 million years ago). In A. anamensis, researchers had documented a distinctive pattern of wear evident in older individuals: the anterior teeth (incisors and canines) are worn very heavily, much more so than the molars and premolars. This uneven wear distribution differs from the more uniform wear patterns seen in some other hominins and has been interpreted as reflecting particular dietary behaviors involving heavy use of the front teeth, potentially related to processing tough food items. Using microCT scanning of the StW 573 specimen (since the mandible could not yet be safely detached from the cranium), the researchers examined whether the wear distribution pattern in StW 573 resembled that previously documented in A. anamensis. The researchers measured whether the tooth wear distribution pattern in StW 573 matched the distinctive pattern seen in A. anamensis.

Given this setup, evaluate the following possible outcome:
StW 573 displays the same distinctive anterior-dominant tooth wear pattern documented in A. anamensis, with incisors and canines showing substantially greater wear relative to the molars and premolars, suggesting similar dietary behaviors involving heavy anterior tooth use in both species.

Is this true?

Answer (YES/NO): YES